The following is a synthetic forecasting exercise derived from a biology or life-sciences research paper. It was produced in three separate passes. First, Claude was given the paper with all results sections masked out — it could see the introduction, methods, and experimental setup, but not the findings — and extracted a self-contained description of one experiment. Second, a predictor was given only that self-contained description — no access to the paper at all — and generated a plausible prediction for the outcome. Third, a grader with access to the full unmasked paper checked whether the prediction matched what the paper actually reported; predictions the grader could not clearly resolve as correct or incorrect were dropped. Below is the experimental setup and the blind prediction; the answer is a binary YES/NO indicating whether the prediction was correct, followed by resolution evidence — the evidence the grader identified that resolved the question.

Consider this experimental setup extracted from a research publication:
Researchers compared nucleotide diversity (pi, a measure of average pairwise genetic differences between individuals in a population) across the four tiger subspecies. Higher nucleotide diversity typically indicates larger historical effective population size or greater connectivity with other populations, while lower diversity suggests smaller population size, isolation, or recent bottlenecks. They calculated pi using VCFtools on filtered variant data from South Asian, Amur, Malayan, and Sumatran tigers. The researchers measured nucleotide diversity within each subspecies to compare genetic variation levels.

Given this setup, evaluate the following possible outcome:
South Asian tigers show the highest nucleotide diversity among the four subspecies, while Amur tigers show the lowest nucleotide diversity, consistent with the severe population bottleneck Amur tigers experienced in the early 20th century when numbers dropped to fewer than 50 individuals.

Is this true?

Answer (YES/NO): NO